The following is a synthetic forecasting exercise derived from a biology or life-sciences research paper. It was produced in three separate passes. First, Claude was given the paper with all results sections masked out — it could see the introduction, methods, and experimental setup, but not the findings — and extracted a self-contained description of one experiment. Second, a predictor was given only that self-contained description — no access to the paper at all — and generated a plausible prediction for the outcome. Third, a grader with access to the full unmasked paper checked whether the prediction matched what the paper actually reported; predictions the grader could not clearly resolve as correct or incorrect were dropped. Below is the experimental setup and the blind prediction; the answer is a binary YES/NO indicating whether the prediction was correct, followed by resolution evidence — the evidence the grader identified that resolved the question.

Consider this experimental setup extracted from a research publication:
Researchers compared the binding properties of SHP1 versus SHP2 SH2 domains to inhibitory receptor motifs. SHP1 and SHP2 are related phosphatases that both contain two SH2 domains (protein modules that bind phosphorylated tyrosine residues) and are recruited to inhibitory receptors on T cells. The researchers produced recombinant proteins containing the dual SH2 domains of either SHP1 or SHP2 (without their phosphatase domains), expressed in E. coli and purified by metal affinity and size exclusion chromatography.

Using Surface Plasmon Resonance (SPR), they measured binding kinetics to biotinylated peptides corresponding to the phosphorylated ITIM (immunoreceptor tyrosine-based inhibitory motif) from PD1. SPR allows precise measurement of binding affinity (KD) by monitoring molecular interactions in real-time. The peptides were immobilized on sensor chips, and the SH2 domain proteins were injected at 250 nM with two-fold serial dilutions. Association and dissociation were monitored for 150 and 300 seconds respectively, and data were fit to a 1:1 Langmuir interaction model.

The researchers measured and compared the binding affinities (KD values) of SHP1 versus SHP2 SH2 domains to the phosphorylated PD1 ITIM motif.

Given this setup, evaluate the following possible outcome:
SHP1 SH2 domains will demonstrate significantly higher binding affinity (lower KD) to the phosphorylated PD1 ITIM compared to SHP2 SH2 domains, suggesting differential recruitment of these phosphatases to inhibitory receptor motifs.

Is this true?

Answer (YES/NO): NO